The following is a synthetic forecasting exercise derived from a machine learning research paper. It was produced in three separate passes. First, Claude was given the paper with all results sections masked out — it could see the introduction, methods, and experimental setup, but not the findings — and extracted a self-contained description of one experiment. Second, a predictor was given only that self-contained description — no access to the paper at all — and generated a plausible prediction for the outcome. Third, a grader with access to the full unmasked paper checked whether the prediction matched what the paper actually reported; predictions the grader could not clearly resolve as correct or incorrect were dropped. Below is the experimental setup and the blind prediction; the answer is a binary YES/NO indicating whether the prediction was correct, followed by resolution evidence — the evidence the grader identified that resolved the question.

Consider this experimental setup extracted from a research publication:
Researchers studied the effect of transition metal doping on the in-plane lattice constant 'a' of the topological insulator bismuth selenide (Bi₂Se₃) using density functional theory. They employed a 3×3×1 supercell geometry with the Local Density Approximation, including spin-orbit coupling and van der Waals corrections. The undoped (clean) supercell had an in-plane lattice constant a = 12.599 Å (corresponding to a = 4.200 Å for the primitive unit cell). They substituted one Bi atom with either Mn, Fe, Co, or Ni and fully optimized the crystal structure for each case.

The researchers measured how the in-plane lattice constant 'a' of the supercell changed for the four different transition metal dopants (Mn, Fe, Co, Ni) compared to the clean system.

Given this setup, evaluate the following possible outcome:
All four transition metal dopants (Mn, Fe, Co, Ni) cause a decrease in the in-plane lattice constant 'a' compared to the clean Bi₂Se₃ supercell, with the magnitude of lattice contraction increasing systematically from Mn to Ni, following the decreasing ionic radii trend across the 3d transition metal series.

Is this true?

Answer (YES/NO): NO